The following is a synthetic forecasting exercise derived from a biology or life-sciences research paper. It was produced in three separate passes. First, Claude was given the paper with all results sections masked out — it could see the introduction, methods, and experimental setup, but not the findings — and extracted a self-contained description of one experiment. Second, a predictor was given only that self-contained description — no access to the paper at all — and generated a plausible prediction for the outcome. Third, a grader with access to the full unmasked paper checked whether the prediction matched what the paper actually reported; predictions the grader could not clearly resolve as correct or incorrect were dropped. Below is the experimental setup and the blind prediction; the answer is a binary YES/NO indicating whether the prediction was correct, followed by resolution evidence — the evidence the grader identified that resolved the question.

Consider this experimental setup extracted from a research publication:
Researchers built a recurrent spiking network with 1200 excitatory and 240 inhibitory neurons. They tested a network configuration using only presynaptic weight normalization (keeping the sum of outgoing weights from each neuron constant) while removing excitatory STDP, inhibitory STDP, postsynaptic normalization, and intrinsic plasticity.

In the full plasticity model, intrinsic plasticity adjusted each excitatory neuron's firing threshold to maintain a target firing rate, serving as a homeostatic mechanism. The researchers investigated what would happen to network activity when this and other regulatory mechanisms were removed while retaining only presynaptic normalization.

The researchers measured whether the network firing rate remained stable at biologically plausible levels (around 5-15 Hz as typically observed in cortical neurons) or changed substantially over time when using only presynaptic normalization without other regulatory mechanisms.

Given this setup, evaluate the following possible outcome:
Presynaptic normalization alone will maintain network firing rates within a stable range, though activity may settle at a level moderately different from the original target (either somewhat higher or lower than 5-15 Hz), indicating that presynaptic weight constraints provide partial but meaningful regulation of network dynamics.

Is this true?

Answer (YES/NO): NO